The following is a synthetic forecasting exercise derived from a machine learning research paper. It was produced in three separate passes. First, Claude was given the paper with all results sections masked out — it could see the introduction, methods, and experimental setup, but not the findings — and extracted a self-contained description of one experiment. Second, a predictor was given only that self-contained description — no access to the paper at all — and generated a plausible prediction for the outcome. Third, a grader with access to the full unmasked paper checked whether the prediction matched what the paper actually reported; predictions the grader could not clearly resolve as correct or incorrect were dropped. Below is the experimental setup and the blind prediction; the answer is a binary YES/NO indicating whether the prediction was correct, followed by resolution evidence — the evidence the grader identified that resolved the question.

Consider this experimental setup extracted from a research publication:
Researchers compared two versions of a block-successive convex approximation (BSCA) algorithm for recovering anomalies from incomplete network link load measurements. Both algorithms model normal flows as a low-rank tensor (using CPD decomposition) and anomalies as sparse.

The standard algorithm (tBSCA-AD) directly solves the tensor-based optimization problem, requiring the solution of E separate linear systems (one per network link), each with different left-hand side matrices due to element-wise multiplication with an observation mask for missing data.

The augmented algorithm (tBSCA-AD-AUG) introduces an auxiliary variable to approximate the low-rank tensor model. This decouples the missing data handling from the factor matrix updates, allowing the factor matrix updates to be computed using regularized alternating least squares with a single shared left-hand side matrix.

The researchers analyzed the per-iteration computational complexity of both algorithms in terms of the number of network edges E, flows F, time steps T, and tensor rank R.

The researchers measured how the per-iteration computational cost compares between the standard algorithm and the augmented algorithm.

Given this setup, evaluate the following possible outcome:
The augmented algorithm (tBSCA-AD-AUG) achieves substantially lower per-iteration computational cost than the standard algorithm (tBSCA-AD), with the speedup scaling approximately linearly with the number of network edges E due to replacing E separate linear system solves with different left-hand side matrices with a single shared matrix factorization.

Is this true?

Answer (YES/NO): NO